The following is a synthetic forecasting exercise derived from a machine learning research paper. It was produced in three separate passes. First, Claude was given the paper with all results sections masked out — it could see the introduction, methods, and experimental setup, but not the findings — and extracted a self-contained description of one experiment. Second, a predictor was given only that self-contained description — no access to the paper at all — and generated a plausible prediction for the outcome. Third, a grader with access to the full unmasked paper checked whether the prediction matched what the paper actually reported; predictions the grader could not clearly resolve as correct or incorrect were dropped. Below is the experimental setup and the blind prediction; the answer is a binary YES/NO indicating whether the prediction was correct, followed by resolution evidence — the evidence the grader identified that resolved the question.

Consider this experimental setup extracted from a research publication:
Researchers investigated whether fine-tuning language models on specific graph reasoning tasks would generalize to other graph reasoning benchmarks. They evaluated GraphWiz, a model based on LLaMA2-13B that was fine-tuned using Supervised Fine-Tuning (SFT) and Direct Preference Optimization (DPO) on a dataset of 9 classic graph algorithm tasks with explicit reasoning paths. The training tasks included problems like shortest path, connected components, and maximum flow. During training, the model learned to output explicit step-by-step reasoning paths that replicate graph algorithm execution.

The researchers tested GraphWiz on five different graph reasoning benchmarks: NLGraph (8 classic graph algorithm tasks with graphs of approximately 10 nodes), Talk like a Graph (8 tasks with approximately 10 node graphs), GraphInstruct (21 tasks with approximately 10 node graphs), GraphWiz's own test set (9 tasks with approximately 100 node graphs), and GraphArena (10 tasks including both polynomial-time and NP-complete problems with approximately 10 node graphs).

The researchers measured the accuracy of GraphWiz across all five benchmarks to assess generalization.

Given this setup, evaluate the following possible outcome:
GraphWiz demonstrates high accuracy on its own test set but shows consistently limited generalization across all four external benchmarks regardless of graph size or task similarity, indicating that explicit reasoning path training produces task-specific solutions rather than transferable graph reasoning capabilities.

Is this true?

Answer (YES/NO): NO